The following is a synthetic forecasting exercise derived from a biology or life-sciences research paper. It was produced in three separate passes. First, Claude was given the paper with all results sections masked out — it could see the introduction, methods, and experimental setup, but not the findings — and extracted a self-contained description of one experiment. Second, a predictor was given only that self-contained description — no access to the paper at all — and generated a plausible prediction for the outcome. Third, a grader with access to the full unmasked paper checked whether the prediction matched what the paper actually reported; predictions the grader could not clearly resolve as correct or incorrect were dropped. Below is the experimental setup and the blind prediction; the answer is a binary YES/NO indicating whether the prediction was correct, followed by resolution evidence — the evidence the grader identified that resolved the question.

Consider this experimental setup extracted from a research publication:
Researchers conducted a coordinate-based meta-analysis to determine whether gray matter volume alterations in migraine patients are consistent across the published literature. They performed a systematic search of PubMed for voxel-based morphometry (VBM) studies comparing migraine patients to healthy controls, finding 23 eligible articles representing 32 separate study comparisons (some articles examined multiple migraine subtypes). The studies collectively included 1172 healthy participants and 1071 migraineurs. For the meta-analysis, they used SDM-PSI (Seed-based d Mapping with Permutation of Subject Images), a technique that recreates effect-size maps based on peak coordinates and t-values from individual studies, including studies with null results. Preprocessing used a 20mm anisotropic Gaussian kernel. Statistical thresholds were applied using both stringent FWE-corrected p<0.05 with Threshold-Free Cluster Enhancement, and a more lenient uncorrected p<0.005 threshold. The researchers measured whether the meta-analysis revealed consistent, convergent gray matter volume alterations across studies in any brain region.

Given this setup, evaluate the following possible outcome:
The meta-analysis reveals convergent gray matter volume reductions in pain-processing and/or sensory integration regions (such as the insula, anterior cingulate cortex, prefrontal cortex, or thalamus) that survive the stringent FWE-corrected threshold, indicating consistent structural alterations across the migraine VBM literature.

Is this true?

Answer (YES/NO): NO